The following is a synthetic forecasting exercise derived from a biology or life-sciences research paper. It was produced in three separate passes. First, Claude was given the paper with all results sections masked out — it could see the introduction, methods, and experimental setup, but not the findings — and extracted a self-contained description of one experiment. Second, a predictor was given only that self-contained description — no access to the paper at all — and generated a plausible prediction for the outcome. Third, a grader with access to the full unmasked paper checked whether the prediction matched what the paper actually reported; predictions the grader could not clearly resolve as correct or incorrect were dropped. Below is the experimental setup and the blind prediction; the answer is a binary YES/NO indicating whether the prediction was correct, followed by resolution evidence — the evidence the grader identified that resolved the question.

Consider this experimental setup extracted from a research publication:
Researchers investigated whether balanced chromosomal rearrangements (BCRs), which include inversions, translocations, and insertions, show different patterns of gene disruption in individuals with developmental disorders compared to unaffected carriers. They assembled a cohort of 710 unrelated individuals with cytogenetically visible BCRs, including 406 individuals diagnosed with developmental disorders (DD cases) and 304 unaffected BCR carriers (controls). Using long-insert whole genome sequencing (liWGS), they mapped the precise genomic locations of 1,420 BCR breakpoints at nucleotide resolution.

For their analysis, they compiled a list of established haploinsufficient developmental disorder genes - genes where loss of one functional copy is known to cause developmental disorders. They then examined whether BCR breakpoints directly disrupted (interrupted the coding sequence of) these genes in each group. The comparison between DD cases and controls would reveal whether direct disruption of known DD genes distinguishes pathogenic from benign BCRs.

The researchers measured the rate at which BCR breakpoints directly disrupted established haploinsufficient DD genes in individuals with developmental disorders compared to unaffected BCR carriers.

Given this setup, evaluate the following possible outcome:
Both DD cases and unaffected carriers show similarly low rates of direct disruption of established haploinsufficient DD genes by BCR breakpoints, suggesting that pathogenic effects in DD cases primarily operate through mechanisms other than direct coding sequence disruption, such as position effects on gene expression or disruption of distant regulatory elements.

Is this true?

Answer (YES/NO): NO